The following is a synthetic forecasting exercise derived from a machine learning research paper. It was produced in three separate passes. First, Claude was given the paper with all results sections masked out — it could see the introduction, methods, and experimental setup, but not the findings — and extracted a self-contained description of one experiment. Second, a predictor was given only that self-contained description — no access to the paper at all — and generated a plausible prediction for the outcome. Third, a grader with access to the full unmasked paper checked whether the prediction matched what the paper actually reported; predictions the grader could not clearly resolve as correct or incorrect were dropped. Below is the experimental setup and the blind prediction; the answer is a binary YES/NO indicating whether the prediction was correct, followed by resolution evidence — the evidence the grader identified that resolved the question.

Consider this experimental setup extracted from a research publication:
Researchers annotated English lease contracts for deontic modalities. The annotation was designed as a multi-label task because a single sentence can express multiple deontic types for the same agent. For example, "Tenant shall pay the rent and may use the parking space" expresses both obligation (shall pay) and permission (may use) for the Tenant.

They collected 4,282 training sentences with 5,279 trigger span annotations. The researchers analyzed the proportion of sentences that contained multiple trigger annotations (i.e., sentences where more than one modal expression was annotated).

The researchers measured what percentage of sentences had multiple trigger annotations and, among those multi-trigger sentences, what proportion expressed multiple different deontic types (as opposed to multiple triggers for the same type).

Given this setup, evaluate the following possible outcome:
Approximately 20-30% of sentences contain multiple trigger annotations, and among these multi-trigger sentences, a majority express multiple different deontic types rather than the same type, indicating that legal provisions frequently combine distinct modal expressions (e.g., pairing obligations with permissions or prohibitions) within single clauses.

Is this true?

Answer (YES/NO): NO